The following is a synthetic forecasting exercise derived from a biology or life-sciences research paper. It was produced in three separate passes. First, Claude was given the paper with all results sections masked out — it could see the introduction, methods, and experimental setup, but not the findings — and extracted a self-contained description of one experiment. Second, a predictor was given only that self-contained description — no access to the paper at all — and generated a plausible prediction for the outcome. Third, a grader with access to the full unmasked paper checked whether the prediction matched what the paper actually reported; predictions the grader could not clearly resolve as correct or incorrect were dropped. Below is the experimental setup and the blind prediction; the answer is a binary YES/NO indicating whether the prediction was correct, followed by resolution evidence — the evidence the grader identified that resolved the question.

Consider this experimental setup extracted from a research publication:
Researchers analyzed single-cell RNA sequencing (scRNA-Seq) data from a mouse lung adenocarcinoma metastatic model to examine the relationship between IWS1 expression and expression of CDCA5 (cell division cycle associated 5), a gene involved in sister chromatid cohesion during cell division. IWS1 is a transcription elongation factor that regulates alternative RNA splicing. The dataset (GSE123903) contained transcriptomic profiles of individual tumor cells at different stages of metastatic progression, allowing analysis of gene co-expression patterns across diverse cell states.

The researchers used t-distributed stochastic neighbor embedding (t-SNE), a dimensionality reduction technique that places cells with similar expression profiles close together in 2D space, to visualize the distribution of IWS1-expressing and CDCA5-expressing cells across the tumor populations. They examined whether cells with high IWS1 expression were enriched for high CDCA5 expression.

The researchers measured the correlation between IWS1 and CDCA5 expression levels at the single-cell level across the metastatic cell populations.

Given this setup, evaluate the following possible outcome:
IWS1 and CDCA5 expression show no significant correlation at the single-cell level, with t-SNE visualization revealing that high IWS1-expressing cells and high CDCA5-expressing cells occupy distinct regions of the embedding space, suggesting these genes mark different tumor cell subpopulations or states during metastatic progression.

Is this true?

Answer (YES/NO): NO